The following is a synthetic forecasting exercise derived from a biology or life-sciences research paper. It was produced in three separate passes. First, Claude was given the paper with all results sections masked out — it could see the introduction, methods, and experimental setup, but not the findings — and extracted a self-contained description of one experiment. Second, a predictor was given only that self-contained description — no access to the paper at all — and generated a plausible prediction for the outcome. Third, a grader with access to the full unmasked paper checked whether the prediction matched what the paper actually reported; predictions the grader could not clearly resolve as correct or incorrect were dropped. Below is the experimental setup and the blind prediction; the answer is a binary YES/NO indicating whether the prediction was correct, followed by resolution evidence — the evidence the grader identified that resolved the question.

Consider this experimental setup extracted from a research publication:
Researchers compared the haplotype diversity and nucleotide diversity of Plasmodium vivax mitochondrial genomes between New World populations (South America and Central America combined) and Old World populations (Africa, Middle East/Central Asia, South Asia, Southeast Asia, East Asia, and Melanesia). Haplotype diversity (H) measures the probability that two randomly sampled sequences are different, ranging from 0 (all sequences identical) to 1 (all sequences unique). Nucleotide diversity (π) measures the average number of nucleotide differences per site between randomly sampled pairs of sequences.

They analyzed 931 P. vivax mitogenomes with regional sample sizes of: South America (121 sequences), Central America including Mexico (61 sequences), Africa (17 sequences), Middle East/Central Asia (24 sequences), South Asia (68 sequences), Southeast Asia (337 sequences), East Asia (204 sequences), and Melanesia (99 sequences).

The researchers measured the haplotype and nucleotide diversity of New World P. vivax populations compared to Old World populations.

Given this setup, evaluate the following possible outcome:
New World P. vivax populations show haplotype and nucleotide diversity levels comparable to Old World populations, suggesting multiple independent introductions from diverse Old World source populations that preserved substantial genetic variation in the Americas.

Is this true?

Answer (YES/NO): YES